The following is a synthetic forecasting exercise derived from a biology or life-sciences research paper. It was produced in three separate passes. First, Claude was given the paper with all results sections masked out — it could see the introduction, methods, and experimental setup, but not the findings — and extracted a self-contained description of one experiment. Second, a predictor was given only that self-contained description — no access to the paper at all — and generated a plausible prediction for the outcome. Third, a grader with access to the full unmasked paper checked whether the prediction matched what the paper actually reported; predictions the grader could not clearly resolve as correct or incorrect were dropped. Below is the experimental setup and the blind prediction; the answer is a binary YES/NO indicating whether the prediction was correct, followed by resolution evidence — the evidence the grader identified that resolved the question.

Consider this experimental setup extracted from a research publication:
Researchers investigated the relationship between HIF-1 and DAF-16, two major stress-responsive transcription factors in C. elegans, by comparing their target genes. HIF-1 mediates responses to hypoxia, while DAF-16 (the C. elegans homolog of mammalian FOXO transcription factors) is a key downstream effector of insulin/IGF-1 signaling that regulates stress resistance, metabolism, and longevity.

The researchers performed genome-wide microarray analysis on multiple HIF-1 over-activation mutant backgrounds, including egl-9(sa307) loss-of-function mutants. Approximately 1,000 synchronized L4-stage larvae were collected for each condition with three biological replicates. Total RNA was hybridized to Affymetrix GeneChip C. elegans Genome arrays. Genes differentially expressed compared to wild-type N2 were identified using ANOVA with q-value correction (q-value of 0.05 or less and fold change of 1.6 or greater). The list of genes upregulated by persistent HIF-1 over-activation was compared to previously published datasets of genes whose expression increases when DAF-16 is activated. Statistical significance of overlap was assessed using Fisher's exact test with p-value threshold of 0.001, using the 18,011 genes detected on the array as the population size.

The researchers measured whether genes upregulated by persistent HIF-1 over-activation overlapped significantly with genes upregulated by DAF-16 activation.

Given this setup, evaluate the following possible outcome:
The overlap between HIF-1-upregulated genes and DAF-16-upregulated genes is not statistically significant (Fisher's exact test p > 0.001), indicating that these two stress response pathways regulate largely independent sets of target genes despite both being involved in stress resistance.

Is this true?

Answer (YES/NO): NO